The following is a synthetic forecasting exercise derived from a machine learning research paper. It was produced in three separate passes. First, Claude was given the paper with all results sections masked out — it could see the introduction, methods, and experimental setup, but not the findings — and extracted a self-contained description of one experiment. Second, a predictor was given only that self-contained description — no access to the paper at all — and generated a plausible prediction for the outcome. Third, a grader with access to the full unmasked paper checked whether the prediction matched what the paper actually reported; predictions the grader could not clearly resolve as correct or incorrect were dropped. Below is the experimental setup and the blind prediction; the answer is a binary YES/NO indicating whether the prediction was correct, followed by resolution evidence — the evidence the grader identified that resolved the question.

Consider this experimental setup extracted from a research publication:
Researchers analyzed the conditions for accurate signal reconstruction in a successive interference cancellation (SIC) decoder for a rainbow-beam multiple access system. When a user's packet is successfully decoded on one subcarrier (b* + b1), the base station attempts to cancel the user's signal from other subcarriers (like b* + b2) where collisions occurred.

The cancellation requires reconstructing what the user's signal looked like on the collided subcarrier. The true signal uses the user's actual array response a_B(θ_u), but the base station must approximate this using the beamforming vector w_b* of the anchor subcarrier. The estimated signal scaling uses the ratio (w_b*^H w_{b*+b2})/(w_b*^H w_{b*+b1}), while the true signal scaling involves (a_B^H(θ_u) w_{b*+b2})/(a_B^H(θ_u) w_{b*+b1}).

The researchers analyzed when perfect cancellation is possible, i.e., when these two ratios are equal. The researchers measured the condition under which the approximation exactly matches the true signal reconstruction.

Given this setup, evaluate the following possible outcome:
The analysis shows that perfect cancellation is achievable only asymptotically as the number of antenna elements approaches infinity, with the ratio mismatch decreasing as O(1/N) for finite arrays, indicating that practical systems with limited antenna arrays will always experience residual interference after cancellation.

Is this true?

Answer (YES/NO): NO